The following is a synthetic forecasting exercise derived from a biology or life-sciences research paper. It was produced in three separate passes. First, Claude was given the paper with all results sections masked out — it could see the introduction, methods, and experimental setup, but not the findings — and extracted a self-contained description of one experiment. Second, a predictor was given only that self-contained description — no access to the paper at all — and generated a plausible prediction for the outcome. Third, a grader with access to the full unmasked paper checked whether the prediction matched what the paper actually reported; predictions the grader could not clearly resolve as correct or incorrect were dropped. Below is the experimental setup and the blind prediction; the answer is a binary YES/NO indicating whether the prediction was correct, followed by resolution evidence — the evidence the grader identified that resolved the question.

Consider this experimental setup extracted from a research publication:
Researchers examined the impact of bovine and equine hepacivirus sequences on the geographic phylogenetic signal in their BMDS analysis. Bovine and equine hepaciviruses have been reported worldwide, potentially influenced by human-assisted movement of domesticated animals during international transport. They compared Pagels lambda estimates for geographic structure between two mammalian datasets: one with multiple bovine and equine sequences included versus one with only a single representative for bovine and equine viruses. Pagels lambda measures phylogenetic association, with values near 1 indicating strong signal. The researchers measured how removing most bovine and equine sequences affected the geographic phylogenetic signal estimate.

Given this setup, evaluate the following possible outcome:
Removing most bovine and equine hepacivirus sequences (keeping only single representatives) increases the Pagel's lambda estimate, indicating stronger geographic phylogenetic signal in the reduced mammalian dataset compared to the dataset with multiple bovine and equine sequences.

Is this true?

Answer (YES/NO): YES